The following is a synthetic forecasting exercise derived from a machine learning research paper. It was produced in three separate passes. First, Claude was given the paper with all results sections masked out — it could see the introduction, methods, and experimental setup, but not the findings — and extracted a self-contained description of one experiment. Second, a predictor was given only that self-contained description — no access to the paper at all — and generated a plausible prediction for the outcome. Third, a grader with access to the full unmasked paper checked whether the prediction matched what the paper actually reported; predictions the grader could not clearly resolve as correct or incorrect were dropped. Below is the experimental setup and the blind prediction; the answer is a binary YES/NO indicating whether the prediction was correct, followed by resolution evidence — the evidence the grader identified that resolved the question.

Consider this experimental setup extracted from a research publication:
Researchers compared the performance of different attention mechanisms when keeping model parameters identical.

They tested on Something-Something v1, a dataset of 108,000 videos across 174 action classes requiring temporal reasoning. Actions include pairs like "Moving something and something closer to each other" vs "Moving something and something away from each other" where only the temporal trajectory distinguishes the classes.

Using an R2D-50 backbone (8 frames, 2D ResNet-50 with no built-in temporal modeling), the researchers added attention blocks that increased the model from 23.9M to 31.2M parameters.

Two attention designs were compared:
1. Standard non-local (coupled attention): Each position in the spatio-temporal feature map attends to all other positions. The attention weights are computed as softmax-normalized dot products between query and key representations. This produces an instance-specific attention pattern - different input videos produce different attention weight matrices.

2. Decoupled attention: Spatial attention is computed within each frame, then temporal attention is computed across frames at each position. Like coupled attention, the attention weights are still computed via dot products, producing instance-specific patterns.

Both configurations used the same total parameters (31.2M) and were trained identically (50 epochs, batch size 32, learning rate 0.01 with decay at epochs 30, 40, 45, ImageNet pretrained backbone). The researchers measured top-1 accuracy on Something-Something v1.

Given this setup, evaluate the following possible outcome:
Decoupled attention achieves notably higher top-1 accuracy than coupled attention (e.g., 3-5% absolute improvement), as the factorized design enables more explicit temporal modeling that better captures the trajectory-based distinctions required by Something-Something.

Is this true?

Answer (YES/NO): YES